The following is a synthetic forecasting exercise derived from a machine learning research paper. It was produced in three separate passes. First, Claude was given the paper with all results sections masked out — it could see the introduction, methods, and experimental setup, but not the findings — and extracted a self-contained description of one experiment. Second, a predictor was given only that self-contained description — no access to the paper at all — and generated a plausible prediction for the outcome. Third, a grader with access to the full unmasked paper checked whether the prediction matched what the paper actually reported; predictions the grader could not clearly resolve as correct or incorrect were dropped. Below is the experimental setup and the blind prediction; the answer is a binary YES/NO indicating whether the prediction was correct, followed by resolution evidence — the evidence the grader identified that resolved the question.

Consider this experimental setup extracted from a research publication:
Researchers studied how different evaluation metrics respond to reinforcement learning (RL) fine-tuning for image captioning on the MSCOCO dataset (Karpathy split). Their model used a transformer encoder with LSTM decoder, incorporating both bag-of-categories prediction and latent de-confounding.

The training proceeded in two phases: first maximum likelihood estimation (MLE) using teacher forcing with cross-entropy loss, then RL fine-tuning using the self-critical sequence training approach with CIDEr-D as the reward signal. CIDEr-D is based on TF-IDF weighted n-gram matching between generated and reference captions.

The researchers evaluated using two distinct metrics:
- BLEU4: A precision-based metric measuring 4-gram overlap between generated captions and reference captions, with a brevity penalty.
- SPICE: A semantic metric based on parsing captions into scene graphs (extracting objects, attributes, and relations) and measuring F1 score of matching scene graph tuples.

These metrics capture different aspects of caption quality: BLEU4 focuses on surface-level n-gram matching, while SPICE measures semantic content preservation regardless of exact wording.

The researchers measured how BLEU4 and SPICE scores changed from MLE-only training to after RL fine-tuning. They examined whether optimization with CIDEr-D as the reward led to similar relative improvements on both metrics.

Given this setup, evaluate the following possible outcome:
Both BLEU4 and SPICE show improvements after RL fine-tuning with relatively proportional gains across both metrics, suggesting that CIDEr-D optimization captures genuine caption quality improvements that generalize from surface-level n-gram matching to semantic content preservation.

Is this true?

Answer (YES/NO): YES